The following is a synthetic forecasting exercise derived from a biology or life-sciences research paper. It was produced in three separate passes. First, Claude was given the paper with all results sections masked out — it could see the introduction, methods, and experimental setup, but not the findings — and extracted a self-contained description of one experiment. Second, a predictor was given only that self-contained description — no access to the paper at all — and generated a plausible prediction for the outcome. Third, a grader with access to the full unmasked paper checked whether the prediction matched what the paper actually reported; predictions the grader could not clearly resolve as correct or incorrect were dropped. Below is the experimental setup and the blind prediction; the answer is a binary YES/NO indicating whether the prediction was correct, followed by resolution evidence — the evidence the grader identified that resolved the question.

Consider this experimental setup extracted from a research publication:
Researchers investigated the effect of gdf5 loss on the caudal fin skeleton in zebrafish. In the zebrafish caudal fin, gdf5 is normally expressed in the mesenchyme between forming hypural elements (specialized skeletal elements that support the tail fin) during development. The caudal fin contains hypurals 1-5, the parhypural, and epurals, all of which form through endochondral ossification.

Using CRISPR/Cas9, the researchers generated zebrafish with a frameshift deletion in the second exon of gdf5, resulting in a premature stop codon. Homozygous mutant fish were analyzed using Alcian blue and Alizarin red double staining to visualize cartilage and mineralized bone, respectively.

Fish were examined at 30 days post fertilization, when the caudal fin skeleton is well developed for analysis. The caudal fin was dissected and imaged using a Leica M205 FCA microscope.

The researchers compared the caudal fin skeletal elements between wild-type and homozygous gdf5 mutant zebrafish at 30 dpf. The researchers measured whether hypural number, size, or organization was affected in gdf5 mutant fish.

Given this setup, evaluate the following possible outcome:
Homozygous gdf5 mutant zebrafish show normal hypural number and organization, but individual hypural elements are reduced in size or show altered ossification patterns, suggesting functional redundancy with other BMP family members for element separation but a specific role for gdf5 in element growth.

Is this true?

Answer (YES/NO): NO